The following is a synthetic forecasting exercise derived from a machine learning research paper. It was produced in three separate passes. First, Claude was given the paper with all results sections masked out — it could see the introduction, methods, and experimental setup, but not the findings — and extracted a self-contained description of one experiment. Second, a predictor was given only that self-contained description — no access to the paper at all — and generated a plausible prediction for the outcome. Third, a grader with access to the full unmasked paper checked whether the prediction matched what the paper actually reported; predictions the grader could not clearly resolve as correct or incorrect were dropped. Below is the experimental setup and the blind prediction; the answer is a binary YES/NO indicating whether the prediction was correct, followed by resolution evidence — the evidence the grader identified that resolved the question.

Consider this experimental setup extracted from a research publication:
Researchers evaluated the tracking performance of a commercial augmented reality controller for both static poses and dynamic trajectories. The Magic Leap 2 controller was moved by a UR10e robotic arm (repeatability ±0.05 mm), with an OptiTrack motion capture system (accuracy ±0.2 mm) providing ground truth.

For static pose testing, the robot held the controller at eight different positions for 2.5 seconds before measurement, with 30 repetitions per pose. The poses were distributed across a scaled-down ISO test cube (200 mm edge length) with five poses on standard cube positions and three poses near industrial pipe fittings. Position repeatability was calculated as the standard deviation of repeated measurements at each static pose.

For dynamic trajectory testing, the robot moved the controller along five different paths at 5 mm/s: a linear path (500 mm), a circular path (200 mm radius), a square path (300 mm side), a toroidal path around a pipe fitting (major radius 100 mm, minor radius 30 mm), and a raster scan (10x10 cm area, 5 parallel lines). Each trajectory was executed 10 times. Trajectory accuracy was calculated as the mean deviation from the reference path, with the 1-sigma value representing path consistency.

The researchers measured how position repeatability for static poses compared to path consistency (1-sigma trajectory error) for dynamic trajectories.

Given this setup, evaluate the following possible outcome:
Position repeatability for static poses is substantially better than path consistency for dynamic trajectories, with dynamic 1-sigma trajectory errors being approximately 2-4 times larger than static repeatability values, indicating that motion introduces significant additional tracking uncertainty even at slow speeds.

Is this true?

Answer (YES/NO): NO